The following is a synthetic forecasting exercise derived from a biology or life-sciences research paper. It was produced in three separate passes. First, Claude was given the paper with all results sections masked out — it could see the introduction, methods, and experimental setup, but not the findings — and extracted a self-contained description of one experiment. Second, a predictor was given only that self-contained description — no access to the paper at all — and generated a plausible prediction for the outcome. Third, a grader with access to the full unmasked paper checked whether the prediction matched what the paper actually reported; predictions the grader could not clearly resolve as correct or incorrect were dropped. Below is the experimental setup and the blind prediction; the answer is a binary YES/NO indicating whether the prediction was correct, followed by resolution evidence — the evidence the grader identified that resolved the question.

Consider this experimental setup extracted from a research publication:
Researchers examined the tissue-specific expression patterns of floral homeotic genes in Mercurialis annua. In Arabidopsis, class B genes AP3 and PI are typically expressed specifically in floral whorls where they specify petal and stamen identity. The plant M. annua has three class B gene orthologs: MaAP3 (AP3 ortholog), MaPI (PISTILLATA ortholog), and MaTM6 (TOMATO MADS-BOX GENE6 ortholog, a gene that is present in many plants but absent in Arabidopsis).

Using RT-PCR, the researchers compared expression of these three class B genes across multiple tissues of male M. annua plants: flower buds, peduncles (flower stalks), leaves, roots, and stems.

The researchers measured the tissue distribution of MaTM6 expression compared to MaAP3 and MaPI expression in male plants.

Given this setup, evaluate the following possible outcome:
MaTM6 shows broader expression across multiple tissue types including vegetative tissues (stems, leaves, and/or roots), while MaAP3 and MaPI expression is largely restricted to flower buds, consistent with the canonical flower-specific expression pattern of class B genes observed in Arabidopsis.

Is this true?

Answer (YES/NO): NO